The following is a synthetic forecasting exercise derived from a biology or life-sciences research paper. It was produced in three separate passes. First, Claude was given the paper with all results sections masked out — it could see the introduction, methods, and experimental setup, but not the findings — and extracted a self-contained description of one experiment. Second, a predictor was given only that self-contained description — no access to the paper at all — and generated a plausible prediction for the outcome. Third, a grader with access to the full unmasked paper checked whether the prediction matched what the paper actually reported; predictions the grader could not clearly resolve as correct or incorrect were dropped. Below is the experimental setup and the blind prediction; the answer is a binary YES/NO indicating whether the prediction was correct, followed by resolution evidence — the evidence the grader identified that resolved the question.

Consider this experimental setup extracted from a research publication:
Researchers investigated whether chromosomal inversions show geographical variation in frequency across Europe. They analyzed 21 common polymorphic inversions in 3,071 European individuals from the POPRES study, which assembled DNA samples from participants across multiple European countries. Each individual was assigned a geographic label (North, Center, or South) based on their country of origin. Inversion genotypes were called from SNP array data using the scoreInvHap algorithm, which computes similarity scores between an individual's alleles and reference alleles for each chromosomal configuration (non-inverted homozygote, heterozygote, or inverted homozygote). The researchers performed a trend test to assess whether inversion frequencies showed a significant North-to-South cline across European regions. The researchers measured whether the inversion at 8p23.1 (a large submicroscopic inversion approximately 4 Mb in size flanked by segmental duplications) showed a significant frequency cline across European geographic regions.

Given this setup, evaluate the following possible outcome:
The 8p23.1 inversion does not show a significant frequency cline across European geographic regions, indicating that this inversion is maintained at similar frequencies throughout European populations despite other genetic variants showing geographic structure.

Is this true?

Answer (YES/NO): NO